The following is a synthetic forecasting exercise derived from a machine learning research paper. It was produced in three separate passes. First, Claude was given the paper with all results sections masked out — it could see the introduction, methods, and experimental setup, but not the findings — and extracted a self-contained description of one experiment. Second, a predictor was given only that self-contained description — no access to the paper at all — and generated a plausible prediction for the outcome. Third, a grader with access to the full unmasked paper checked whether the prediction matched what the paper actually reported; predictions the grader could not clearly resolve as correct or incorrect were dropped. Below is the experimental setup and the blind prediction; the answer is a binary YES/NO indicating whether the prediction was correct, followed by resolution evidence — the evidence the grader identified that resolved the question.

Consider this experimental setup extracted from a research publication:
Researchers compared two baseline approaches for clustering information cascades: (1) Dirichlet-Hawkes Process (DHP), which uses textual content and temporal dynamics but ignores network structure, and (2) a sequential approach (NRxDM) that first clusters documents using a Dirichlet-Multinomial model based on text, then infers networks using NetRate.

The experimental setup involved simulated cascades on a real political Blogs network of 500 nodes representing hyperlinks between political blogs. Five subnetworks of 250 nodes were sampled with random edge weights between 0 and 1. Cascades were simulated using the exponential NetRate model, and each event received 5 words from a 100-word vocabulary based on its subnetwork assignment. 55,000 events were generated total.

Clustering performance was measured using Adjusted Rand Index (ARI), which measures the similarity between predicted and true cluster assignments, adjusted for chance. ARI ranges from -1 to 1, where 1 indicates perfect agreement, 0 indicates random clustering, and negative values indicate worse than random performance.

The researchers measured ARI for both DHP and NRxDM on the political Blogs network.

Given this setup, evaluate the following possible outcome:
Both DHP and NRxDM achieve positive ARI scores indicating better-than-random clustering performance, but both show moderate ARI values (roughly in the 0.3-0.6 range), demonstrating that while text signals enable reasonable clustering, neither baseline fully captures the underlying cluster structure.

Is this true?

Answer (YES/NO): NO